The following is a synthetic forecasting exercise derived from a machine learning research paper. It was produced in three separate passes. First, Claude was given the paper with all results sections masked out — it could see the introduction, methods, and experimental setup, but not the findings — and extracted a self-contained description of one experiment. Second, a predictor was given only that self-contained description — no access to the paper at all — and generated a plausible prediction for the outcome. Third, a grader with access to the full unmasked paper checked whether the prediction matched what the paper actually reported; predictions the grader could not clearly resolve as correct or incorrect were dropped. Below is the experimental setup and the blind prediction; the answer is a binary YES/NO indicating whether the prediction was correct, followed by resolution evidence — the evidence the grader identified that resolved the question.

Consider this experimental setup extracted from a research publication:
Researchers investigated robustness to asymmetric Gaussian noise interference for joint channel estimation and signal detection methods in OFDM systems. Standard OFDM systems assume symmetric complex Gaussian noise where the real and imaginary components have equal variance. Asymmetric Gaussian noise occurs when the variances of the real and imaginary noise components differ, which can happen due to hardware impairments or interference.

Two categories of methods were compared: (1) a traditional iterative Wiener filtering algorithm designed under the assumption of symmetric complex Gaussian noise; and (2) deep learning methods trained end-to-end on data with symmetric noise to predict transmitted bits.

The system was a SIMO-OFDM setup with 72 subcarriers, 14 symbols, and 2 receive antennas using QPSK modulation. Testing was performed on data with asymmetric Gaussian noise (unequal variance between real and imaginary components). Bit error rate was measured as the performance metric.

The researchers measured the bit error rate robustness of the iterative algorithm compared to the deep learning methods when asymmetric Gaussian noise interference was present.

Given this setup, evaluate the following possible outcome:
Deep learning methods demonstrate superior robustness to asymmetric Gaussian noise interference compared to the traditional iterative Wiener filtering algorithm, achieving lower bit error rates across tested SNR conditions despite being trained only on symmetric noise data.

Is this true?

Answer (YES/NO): YES